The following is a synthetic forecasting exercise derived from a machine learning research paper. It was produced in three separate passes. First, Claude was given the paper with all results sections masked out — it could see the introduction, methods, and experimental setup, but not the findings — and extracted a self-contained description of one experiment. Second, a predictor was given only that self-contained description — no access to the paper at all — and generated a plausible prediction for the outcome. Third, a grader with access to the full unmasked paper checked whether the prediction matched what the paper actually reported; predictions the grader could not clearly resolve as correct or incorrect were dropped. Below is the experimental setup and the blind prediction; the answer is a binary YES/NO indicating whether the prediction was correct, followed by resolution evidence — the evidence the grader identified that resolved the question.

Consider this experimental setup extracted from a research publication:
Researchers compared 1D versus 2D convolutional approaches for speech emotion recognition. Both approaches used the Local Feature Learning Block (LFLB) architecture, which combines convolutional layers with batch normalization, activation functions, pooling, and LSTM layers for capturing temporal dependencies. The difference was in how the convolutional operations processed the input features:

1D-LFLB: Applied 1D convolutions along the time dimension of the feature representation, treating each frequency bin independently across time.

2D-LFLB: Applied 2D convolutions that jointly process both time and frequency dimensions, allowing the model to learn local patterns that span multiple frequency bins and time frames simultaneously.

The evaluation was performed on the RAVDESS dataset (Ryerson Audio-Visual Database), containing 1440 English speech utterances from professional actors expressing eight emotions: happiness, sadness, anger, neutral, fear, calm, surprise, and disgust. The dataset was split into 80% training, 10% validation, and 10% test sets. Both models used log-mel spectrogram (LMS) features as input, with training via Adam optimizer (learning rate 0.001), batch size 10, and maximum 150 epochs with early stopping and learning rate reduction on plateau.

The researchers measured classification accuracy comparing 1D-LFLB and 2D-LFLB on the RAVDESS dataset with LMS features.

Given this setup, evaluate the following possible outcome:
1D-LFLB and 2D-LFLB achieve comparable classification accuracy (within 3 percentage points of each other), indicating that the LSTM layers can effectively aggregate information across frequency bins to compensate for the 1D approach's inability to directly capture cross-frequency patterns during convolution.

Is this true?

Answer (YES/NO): YES